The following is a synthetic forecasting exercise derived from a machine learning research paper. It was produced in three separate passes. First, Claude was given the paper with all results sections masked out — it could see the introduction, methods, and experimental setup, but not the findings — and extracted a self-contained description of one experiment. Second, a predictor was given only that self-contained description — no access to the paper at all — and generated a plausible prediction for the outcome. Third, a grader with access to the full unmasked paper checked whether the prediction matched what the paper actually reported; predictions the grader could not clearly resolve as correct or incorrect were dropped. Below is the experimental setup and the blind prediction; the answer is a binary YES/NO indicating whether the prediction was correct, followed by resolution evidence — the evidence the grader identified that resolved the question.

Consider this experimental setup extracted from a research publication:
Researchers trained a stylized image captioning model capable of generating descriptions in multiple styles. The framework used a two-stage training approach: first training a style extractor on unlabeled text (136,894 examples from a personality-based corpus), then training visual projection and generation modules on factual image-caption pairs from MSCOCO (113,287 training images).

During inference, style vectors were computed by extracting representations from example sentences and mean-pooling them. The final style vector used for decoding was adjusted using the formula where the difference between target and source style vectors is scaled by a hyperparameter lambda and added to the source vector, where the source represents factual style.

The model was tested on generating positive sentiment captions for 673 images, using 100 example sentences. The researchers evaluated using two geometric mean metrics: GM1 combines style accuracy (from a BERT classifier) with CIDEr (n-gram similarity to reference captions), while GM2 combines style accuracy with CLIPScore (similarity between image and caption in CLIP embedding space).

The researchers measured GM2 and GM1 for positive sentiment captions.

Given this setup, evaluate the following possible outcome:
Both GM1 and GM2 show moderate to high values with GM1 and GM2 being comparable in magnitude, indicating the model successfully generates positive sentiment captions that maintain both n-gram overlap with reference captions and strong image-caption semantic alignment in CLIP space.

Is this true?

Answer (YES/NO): YES